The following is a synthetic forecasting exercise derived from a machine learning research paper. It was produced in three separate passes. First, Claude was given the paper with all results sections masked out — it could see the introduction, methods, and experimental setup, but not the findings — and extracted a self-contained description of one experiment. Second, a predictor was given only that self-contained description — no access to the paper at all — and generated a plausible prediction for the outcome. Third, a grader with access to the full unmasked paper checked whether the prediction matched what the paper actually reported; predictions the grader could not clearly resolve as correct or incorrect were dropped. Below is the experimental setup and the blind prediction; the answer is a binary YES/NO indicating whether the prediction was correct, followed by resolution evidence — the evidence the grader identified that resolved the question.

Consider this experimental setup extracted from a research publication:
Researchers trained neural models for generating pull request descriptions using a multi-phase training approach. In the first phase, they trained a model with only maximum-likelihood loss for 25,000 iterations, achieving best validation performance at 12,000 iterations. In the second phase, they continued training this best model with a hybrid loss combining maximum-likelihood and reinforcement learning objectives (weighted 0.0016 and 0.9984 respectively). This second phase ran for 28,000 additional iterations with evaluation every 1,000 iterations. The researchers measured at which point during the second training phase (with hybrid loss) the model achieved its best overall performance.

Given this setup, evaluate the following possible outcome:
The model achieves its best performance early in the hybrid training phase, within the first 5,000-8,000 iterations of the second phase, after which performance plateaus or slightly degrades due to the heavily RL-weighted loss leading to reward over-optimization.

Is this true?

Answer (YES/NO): NO